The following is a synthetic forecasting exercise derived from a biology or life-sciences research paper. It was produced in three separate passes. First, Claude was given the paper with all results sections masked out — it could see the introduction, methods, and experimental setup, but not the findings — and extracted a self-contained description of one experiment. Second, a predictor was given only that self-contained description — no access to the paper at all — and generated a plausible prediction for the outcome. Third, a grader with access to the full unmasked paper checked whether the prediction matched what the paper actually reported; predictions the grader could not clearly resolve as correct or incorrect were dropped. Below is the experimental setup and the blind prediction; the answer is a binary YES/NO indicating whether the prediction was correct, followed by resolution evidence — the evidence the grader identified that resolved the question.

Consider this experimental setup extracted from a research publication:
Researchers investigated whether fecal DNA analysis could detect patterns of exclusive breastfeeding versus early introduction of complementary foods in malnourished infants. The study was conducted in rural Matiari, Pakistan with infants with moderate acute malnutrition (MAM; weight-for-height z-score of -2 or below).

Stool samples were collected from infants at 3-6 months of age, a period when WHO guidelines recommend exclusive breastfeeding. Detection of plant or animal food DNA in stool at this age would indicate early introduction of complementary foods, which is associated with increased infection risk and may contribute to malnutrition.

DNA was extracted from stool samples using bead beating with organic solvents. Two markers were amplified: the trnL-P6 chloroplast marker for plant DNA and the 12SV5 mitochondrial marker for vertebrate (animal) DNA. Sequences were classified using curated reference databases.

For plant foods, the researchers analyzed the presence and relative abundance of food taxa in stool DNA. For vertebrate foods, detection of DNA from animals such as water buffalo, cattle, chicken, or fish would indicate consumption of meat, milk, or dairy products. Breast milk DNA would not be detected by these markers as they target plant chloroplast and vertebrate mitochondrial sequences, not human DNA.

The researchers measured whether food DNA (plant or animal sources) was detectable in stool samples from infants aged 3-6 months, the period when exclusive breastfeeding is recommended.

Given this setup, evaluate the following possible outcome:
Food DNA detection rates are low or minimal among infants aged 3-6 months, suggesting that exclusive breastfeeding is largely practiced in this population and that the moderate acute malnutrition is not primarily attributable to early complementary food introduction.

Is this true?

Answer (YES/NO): NO